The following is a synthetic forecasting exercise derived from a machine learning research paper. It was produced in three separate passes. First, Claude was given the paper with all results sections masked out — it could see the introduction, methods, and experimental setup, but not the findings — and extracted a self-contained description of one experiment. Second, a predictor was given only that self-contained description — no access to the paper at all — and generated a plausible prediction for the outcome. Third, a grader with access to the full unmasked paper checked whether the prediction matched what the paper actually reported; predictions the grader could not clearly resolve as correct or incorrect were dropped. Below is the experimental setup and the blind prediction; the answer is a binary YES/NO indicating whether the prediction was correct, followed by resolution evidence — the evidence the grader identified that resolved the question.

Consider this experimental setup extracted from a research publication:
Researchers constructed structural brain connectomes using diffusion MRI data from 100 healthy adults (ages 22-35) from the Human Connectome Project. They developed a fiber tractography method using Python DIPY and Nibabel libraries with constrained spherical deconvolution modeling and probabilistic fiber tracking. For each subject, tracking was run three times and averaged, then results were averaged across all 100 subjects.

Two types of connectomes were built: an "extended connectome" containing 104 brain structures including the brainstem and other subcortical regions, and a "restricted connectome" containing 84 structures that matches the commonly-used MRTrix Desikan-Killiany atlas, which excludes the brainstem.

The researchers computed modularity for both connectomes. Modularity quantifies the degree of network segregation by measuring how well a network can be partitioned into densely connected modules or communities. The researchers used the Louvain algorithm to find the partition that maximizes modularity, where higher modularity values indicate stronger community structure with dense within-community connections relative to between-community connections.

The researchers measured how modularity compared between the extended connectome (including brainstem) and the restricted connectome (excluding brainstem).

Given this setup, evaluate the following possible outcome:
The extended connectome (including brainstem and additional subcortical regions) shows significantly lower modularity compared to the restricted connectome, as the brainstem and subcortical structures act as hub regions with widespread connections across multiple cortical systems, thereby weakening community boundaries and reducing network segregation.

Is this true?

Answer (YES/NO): YES